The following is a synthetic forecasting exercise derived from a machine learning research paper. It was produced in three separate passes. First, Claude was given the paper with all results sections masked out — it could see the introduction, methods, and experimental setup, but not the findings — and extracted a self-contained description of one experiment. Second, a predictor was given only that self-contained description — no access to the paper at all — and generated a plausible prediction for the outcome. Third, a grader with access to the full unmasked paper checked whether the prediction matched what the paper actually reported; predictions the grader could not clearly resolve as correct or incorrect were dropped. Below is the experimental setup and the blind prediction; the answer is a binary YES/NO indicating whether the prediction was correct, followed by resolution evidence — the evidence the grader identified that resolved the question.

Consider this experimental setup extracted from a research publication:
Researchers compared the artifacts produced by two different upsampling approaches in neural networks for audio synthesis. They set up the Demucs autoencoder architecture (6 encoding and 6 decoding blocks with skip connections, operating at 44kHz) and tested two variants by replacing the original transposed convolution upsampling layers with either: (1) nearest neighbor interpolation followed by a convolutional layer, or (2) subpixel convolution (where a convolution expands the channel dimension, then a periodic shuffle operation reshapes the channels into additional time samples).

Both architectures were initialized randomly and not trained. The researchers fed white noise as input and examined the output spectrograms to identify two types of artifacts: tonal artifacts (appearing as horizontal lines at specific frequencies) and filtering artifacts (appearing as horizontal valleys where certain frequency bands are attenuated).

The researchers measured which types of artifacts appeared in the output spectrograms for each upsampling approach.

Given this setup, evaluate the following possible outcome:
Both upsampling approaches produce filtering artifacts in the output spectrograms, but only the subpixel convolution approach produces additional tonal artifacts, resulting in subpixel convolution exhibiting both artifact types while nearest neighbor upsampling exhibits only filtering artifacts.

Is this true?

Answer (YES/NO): NO